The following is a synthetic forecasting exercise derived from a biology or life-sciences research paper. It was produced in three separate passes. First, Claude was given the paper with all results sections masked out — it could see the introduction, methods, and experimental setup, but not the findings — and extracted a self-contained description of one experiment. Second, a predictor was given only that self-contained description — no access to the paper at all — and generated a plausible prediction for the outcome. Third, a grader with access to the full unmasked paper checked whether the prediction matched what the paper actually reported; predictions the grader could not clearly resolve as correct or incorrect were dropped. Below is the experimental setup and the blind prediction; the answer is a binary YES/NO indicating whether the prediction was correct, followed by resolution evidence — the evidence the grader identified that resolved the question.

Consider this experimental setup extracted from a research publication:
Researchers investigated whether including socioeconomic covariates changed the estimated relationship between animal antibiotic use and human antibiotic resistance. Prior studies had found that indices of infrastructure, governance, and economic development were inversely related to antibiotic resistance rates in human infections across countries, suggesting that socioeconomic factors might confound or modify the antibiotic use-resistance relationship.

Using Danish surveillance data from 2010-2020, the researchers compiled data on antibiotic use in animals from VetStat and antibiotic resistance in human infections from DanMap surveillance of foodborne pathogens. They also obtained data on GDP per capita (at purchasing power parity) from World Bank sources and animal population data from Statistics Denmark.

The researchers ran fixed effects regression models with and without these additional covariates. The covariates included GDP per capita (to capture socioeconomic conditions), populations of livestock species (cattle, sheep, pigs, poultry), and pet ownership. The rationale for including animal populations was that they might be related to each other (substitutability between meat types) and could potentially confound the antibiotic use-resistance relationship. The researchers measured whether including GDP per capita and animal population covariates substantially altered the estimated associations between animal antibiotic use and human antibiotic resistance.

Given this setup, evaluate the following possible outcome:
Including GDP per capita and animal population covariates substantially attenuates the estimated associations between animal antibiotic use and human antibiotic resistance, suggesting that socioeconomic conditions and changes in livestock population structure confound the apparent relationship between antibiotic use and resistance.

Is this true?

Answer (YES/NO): NO